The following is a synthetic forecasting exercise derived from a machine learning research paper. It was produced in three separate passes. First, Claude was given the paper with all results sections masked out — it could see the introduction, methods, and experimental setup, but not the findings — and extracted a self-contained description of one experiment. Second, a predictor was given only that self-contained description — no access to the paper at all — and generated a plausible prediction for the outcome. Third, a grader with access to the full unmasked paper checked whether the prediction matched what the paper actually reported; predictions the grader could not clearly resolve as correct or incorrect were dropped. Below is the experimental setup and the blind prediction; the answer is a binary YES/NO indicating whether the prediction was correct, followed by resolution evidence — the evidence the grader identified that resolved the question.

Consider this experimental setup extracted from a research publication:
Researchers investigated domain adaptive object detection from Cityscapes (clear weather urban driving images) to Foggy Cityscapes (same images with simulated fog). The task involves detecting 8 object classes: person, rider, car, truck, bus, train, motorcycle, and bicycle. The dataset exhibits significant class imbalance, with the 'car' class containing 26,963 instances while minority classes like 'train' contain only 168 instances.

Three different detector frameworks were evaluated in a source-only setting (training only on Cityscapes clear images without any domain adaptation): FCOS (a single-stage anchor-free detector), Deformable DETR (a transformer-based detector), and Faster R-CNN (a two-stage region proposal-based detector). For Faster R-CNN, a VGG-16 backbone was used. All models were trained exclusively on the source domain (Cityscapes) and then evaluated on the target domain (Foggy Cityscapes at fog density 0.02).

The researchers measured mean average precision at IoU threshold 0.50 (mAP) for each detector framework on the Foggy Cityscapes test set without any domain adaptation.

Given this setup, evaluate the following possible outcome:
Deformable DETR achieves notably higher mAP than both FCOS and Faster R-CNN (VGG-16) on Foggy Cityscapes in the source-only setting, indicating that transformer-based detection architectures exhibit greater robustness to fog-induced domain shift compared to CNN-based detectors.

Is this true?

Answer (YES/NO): NO